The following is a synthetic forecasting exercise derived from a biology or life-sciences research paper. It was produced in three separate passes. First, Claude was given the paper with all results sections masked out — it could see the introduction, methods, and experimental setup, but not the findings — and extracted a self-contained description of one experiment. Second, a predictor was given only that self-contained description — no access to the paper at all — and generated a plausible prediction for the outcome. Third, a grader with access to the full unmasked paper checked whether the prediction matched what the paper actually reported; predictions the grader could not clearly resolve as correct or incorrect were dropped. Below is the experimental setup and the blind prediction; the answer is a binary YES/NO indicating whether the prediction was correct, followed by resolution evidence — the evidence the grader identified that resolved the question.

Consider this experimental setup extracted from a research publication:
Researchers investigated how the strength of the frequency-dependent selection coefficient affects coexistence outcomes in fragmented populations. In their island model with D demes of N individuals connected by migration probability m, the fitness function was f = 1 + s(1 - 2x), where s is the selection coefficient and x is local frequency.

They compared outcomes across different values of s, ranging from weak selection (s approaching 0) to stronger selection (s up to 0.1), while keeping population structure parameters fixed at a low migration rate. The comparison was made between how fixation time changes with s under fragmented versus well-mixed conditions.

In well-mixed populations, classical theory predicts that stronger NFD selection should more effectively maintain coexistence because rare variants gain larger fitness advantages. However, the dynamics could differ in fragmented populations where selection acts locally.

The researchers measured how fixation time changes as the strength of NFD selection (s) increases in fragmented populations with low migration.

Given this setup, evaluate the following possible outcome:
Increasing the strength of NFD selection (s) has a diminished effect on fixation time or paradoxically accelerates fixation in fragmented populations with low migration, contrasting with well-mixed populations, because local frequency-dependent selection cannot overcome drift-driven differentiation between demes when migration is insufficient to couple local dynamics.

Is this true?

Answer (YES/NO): YES